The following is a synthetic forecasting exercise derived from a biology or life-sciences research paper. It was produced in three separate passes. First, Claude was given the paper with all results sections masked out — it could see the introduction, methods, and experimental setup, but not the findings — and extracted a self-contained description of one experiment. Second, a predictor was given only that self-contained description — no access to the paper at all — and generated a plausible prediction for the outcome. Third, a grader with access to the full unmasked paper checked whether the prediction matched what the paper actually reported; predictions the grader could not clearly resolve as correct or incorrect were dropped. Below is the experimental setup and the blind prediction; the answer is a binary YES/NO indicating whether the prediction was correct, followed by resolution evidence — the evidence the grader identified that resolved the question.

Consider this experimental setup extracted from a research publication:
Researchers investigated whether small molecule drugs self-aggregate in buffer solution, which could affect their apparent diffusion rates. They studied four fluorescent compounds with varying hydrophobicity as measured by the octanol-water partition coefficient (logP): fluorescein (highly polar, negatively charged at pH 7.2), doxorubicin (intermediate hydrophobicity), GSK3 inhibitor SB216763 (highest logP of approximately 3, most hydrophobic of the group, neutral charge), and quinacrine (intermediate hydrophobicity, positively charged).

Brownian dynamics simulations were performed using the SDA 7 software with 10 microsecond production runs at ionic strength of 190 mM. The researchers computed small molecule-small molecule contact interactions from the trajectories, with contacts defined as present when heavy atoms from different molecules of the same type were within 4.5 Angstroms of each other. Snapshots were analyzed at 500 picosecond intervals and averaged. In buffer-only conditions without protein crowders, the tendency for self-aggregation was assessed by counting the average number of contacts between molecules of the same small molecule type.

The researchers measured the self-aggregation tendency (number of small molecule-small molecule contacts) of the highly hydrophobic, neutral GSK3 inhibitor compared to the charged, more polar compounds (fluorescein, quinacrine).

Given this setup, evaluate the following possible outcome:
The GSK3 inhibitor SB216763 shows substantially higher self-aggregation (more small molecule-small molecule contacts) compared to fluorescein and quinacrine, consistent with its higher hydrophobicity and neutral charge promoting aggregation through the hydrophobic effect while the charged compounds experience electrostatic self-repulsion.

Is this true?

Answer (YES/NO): YES